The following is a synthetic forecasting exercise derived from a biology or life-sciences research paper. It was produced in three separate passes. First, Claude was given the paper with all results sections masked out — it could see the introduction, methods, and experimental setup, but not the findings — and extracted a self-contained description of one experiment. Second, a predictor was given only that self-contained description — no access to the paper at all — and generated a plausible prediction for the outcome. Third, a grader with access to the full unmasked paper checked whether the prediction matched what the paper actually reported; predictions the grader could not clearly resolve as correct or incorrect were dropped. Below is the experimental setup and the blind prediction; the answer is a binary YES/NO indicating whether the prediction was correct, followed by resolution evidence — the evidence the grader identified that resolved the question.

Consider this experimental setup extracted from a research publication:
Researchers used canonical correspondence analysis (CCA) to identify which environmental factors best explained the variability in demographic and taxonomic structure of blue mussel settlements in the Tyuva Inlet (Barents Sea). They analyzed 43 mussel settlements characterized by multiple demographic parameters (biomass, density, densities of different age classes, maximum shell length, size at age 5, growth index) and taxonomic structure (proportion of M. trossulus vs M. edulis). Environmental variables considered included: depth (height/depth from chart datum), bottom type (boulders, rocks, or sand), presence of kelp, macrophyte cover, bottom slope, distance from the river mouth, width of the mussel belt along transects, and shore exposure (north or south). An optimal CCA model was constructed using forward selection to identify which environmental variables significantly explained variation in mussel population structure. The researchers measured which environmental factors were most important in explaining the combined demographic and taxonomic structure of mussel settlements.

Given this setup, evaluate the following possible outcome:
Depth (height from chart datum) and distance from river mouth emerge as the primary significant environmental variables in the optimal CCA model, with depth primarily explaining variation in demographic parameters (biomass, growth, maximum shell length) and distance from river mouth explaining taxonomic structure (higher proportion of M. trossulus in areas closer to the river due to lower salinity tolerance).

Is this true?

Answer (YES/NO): NO